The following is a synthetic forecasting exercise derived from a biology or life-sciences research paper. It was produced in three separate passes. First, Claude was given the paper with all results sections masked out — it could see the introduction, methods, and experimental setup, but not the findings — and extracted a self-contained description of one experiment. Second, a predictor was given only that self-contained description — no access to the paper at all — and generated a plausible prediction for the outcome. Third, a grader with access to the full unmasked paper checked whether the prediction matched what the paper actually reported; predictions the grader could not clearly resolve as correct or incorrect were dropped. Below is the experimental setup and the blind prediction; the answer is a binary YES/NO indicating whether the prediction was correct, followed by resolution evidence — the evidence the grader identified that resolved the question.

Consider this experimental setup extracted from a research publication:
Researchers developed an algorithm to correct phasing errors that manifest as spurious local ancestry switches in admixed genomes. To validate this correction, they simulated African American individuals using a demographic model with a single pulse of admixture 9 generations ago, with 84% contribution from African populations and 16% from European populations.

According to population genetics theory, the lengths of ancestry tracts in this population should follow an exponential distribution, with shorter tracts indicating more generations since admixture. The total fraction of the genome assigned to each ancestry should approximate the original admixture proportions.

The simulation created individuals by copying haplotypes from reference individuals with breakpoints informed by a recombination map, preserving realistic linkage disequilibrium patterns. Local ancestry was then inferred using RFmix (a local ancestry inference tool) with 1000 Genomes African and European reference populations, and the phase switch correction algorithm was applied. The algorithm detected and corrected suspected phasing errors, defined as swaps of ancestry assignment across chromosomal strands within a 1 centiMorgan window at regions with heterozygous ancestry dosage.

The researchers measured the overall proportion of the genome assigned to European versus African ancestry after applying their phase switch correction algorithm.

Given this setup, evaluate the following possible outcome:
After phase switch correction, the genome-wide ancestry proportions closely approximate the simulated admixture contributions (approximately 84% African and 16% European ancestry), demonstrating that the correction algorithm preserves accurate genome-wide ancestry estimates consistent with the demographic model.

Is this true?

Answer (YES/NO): YES